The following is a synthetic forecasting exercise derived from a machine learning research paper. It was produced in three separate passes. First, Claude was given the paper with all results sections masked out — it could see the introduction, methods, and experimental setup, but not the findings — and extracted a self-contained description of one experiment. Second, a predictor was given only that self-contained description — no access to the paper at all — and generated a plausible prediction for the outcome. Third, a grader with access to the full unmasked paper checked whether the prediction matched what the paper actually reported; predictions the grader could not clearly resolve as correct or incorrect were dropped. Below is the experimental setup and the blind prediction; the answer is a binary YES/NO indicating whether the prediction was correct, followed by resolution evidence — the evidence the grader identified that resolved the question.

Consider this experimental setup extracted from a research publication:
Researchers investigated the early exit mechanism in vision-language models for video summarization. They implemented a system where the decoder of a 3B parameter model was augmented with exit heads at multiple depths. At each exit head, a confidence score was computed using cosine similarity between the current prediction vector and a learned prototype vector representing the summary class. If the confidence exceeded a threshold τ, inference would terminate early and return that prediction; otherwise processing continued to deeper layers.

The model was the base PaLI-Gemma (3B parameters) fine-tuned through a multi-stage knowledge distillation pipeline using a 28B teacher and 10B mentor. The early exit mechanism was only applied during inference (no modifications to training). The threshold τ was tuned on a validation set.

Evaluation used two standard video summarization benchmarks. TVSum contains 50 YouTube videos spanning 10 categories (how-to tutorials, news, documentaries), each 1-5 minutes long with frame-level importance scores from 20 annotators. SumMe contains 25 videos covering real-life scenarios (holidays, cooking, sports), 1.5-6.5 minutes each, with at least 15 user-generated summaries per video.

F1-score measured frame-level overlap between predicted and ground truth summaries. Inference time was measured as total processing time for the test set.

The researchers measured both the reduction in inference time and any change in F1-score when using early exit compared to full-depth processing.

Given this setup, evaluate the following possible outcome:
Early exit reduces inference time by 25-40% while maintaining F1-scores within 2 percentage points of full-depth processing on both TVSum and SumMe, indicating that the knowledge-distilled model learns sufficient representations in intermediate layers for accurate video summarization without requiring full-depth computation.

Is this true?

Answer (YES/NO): NO